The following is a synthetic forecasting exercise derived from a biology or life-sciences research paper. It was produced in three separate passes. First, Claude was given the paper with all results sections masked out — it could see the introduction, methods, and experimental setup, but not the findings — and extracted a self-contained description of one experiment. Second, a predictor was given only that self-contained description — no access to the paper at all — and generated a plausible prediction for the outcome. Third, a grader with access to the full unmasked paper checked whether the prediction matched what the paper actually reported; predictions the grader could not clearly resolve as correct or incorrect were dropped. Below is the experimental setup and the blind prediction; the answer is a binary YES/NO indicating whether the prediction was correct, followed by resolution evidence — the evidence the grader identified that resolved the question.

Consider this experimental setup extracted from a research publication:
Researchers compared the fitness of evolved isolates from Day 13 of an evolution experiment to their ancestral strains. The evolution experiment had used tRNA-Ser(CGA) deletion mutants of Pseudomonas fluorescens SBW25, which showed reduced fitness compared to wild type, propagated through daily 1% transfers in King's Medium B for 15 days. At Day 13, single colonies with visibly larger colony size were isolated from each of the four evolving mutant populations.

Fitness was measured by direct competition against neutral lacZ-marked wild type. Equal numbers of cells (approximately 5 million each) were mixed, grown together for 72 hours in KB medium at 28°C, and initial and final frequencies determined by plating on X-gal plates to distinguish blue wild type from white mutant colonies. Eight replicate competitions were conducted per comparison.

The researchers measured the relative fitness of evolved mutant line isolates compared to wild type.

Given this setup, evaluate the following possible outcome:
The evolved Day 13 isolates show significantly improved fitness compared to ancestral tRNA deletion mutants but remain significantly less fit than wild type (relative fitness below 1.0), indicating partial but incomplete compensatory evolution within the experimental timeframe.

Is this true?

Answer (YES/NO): NO